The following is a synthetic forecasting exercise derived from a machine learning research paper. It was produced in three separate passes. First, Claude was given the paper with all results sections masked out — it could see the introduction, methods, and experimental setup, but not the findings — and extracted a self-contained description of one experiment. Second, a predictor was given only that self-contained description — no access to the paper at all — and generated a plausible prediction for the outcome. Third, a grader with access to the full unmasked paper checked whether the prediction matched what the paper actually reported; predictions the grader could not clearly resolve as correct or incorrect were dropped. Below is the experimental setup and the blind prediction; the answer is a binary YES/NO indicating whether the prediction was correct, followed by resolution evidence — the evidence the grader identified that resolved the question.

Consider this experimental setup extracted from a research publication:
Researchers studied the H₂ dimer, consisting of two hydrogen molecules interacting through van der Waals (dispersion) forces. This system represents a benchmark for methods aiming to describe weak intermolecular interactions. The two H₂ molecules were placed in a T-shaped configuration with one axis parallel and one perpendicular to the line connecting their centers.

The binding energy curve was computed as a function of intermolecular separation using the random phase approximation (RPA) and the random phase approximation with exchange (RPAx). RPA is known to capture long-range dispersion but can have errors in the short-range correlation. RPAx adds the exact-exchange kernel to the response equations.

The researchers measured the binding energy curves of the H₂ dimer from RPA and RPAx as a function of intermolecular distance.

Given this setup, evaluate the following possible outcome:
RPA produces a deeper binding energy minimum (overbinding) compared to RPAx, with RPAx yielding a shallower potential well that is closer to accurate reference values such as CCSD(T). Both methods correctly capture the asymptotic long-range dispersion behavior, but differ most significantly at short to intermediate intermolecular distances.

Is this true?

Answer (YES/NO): NO